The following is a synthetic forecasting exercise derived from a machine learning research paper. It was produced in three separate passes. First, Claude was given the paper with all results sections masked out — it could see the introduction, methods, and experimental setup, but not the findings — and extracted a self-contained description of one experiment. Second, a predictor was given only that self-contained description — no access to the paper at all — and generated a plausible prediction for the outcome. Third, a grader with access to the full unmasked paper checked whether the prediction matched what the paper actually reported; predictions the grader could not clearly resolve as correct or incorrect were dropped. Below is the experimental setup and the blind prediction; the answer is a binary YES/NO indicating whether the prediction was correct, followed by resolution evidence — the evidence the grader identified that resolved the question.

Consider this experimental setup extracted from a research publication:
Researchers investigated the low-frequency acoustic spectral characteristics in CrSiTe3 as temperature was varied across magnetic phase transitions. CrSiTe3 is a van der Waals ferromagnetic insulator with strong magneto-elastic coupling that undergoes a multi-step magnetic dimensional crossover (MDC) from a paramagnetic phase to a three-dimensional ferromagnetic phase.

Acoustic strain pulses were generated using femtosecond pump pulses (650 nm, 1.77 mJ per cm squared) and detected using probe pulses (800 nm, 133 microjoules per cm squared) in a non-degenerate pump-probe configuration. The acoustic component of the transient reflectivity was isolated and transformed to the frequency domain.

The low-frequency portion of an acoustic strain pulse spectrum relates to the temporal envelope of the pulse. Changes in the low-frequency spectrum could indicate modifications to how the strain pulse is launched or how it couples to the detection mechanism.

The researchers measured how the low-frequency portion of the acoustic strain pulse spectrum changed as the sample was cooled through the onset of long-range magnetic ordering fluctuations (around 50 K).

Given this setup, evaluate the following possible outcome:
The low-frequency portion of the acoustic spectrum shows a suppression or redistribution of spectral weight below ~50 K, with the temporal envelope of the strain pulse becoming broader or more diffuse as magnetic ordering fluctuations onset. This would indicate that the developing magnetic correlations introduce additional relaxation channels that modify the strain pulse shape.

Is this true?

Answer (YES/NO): NO